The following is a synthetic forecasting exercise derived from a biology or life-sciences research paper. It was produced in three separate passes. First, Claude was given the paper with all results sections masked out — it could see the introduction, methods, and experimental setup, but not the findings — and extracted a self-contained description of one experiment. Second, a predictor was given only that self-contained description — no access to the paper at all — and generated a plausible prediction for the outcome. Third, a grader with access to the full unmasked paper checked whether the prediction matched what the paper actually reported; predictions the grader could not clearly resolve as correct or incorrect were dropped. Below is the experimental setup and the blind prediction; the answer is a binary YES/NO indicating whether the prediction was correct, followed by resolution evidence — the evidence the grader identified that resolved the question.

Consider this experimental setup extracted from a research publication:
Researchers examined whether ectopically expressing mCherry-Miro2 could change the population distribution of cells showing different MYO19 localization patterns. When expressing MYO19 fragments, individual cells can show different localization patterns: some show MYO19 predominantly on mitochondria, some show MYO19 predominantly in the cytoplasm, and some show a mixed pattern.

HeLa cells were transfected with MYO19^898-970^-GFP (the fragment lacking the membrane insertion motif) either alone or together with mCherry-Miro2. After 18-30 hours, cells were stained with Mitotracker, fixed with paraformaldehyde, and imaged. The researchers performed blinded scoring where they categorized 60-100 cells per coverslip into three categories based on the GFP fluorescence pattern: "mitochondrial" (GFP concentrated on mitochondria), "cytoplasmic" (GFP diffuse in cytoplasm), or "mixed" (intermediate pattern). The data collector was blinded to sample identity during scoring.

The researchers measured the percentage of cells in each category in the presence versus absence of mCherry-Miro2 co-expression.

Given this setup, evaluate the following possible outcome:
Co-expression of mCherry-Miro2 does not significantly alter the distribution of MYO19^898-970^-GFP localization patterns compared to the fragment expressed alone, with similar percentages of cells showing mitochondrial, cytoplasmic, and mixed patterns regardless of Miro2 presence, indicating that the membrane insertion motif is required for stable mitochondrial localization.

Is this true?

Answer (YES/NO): NO